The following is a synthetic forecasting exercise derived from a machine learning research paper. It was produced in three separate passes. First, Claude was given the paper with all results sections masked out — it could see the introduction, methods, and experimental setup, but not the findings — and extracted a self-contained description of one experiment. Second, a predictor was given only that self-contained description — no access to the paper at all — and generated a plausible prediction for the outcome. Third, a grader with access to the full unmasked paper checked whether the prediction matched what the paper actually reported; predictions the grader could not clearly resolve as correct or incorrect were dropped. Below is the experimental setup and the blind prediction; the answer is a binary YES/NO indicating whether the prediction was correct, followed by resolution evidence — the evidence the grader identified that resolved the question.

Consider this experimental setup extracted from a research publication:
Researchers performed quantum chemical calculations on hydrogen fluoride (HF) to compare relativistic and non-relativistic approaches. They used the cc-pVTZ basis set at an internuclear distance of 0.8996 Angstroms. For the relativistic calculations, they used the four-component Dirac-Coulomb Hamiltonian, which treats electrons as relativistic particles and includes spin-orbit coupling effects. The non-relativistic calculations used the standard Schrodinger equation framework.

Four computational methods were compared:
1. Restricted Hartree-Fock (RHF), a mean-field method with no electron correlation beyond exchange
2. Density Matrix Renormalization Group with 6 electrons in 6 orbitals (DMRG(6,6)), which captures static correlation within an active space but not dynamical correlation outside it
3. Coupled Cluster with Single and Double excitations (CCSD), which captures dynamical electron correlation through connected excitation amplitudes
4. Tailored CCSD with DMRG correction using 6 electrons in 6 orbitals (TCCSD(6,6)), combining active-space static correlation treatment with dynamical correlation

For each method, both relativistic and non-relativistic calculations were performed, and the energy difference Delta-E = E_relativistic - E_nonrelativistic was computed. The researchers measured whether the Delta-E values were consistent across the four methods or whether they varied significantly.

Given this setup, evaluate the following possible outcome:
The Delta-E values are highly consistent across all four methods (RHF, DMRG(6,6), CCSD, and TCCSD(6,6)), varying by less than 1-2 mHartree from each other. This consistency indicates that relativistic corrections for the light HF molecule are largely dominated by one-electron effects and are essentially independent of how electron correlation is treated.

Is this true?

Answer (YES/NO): YES